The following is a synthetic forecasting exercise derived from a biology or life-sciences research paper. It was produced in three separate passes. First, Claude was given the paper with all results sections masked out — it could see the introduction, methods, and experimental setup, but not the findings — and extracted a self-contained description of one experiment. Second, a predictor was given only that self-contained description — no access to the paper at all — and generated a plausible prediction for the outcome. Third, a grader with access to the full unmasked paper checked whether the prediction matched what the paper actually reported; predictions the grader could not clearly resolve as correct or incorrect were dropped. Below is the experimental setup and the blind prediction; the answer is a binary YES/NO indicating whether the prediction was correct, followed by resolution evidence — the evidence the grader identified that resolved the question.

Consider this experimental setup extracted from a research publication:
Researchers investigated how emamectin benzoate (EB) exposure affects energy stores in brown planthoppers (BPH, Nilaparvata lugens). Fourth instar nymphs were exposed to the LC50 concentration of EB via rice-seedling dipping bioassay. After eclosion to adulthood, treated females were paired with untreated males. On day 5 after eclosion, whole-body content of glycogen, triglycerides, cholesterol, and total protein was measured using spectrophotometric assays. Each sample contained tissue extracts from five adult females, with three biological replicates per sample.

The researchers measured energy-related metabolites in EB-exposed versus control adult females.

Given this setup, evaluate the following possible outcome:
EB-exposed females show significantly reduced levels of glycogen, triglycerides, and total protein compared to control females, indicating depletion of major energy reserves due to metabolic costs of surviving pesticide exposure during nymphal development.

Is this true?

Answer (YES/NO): NO